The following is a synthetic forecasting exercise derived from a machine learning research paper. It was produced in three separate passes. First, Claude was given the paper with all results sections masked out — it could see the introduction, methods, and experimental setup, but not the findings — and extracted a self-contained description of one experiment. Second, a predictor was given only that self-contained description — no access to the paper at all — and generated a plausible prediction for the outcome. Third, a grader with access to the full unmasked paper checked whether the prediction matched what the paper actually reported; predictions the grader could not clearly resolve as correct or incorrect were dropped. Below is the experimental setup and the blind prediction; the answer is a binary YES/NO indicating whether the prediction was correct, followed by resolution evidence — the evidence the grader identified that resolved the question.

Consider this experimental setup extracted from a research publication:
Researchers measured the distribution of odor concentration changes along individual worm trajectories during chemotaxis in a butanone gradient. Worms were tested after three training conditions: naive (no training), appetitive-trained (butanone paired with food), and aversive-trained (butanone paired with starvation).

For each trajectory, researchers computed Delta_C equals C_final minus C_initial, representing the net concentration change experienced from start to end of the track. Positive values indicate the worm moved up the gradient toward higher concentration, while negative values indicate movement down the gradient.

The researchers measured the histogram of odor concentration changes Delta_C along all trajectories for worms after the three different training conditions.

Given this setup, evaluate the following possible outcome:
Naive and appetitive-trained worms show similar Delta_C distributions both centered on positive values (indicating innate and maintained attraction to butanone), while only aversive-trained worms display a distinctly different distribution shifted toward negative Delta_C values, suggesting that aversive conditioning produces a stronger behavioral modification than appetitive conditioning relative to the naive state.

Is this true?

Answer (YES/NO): NO